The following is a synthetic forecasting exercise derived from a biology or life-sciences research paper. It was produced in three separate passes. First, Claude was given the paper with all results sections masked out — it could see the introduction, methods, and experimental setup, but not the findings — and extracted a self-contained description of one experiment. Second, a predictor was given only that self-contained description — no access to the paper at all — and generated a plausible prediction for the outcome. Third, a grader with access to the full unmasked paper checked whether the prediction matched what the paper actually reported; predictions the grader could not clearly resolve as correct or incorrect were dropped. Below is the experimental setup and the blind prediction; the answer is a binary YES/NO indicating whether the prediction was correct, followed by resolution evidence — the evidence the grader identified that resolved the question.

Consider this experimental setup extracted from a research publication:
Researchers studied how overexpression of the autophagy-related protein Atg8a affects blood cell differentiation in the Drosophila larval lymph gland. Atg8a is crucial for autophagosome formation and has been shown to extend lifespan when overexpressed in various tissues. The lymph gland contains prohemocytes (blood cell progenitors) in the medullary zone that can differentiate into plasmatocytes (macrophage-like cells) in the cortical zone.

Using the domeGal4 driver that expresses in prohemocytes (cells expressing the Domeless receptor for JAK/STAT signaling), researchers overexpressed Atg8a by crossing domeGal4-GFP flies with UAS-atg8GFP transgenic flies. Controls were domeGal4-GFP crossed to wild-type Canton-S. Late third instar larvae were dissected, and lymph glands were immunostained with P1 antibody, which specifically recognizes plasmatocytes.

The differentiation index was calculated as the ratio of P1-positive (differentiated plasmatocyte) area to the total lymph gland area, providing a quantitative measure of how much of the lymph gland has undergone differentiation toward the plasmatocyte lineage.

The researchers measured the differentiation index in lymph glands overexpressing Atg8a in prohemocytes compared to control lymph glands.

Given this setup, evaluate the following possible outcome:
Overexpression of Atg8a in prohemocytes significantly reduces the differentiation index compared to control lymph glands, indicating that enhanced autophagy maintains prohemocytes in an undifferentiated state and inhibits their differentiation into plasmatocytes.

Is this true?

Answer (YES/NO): NO